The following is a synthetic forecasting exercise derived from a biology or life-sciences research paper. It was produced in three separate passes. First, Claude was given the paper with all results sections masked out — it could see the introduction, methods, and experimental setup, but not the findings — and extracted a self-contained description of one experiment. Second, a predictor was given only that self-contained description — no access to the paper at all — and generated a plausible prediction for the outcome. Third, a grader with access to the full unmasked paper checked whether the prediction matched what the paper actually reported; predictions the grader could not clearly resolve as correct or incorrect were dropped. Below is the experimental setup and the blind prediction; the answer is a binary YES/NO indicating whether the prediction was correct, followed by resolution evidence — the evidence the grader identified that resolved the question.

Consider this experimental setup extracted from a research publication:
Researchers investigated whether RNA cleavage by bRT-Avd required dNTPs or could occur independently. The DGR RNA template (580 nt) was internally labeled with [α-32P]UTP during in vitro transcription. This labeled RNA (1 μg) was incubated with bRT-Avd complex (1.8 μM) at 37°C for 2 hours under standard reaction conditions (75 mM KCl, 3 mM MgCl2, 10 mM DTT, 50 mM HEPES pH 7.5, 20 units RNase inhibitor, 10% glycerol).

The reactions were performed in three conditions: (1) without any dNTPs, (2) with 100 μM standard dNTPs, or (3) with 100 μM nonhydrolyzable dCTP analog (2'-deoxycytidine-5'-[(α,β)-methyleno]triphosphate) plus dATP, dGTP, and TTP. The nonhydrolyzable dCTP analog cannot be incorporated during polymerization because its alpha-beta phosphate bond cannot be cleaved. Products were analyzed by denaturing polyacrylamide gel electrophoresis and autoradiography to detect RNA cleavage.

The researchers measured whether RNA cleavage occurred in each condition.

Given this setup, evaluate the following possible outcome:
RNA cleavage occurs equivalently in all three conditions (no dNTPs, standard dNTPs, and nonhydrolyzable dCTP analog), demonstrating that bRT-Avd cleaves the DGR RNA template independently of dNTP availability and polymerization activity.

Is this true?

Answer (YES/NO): NO